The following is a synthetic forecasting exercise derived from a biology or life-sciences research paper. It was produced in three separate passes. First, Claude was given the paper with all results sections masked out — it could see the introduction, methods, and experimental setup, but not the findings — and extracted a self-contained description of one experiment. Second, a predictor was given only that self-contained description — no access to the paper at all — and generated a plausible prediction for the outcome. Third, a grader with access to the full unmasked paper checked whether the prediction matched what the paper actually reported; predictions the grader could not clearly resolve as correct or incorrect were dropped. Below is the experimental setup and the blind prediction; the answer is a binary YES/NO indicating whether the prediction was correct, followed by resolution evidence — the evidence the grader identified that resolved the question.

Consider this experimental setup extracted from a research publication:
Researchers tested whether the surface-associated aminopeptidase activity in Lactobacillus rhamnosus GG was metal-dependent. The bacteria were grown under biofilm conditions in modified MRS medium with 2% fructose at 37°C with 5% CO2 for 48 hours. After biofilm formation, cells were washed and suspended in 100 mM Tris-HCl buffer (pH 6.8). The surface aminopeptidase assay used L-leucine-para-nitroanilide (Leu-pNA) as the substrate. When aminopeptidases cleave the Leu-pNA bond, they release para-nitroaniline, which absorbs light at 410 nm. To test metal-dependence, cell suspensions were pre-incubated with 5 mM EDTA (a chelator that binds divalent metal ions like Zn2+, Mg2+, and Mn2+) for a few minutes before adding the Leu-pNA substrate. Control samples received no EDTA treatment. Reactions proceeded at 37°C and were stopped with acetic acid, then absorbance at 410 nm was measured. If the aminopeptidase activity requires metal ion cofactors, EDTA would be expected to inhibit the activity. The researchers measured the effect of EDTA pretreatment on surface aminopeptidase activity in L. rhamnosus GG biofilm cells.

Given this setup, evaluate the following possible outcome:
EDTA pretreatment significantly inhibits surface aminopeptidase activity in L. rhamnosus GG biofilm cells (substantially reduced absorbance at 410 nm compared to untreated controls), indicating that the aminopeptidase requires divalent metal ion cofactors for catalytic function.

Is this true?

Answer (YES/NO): NO